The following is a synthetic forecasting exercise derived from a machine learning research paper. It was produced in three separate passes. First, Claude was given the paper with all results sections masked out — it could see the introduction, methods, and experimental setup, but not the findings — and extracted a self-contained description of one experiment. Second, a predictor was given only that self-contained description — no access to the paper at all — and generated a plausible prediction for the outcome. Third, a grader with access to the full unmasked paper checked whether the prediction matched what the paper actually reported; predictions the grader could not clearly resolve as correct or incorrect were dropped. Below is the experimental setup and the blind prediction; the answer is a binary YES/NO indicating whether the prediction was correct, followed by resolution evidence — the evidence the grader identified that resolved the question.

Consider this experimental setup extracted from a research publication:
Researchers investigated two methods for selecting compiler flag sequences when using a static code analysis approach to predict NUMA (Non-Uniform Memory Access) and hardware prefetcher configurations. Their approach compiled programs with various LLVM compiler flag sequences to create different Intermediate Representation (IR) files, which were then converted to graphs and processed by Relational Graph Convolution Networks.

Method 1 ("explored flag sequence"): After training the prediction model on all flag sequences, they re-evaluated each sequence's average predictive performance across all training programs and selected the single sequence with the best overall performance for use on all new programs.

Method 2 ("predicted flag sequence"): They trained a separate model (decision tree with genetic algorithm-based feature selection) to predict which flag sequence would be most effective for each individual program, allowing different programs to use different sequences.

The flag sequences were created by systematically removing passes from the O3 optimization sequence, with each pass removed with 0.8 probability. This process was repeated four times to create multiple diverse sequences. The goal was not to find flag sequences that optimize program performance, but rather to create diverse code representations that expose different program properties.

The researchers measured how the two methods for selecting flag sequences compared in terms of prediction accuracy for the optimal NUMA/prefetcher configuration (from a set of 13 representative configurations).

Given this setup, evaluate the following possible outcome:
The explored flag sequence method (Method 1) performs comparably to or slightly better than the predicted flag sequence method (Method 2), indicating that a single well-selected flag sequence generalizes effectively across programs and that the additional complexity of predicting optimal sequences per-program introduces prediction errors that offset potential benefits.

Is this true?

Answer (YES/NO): NO